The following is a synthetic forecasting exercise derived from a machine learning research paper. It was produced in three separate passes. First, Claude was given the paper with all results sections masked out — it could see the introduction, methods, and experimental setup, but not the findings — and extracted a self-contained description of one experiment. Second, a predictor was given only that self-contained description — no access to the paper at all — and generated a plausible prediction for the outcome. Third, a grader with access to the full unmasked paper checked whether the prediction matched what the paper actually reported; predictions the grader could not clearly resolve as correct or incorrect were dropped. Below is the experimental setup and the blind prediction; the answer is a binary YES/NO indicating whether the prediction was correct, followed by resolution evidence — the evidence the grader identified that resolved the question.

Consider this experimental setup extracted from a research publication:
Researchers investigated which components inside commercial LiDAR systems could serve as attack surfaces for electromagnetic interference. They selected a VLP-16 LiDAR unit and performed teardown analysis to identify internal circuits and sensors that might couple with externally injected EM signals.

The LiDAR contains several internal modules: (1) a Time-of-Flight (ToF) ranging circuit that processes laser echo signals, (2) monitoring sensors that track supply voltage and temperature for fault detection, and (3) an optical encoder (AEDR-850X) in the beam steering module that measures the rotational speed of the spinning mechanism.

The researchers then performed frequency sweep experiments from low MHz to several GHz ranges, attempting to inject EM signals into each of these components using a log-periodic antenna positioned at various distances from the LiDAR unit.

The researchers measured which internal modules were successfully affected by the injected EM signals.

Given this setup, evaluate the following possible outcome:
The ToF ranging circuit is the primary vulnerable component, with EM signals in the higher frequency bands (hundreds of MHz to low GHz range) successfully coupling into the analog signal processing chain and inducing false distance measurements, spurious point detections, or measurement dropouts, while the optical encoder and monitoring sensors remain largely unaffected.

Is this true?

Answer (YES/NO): NO